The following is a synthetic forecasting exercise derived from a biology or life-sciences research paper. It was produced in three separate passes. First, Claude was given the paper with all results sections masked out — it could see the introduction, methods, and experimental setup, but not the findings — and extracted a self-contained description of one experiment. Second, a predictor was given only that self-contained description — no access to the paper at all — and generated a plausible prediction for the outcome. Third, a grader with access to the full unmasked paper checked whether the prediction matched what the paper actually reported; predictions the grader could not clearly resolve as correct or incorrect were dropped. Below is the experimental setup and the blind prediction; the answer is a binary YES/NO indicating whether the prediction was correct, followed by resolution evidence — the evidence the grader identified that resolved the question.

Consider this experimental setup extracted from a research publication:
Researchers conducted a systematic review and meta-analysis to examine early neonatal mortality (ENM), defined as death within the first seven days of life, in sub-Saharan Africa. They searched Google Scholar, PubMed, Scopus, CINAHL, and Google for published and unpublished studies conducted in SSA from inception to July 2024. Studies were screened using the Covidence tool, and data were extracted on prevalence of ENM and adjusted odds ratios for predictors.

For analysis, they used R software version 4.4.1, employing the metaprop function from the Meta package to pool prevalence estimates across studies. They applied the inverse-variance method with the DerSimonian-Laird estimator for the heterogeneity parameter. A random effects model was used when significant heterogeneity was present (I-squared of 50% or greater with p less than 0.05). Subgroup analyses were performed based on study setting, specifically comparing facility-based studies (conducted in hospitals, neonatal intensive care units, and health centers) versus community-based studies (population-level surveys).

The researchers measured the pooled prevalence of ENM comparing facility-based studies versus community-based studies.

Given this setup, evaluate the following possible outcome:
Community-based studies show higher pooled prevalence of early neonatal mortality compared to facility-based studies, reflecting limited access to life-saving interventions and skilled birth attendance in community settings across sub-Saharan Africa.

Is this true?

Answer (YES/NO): NO